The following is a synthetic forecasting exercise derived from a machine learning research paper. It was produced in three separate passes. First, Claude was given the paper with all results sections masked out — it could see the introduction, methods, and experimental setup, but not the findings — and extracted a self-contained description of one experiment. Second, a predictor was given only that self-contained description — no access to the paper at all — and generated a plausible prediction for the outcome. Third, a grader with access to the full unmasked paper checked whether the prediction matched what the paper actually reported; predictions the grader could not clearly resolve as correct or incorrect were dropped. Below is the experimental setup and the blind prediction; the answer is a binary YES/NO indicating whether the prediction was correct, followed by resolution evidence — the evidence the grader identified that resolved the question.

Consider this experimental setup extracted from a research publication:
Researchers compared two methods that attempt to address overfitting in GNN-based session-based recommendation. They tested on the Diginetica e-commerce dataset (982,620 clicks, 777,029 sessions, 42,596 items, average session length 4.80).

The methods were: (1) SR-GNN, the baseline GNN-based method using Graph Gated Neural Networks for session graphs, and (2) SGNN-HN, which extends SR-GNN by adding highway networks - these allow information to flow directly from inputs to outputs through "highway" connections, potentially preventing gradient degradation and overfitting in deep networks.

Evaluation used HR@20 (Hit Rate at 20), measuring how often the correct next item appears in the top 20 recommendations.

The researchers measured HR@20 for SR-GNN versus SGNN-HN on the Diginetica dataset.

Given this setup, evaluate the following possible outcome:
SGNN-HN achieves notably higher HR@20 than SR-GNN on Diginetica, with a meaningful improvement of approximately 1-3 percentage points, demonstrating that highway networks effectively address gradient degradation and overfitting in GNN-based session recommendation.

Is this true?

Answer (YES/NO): NO